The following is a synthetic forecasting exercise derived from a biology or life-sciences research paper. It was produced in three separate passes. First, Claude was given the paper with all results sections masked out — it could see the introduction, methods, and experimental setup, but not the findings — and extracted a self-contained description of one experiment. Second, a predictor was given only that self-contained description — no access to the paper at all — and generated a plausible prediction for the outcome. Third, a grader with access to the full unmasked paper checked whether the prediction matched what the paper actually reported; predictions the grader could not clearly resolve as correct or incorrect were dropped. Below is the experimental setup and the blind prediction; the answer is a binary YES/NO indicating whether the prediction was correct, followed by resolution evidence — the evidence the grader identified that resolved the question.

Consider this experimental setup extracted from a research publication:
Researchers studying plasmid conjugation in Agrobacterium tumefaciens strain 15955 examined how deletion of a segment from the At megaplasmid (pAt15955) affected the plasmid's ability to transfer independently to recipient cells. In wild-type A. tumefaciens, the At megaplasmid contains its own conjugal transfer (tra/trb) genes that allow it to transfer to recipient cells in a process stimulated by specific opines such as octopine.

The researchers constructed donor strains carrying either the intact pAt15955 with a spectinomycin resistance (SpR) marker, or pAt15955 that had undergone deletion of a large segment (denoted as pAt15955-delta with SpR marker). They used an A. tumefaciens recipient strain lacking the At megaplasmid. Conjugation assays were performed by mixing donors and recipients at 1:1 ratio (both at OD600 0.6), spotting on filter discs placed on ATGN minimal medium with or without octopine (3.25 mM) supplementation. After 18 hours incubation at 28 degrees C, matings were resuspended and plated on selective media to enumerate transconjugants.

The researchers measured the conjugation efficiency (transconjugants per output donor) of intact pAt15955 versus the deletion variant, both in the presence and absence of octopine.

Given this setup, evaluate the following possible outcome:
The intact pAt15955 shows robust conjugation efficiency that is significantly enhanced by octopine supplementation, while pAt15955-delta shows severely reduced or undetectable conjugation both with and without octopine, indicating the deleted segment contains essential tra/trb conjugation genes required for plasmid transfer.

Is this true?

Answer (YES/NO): NO